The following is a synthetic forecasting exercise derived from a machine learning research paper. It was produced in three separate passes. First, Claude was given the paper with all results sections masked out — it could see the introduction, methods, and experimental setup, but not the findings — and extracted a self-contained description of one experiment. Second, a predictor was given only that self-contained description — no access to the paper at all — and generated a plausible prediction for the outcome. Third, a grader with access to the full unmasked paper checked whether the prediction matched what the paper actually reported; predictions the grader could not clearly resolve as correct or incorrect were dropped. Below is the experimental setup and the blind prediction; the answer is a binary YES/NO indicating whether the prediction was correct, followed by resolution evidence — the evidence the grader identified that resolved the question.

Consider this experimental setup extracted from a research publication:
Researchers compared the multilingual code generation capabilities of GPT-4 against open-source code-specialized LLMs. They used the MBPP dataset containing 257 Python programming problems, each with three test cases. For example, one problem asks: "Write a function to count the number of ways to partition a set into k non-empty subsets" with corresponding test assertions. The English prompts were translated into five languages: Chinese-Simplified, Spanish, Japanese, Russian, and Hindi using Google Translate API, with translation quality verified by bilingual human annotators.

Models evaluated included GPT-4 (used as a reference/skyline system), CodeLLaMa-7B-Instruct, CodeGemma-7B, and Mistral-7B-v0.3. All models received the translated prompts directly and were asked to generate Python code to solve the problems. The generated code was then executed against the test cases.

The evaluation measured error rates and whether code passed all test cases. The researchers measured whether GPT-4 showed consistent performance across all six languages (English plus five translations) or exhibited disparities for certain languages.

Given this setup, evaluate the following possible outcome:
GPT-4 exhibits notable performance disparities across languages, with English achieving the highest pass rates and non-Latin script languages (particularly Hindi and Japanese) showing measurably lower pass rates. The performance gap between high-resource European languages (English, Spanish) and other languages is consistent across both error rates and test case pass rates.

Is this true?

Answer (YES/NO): NO